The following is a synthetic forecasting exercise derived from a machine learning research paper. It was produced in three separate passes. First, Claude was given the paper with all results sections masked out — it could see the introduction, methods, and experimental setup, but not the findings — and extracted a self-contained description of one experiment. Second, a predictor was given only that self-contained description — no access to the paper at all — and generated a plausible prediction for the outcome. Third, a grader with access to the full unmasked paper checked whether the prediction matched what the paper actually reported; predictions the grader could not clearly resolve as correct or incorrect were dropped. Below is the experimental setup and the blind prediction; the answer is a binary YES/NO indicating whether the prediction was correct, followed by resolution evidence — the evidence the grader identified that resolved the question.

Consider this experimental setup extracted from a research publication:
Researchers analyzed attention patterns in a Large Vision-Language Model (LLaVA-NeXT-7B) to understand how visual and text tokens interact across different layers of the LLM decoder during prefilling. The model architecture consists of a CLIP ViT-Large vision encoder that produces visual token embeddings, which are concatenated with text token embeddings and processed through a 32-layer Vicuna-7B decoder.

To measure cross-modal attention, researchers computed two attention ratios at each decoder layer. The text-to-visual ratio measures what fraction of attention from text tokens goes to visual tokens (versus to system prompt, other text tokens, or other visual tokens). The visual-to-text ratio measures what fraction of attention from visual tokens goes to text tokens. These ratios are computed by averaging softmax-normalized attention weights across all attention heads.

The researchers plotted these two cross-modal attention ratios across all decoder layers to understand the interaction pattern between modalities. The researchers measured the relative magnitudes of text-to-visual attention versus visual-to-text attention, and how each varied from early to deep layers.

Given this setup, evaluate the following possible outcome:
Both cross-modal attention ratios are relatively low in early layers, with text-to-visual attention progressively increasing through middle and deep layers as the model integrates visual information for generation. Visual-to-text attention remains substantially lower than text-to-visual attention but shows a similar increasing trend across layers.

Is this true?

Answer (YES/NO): NO